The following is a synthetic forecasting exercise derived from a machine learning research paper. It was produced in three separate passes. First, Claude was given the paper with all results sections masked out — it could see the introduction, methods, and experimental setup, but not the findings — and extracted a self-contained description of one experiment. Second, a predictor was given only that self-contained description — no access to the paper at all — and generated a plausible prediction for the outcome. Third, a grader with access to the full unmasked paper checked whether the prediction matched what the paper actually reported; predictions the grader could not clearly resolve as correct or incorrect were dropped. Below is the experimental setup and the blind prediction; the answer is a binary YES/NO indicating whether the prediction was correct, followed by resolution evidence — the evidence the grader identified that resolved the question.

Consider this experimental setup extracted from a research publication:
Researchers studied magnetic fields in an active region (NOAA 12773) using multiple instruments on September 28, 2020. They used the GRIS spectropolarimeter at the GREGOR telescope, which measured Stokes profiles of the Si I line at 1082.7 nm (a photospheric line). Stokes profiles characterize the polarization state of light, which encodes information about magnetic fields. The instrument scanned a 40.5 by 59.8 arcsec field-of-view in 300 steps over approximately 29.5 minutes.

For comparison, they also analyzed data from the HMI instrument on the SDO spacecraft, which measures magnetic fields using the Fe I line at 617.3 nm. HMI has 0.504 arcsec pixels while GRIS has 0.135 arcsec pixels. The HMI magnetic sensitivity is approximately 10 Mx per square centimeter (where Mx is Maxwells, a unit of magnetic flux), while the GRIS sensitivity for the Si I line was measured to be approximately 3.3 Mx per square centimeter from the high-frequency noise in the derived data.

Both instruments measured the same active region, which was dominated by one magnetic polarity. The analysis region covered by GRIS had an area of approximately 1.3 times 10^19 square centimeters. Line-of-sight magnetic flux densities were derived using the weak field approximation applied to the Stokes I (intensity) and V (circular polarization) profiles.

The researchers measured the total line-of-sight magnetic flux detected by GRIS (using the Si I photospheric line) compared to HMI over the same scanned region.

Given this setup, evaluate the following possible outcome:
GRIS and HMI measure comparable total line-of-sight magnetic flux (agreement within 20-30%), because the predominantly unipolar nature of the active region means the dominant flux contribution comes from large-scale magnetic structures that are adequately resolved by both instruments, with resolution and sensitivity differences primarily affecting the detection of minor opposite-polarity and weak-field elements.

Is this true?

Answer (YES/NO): NO